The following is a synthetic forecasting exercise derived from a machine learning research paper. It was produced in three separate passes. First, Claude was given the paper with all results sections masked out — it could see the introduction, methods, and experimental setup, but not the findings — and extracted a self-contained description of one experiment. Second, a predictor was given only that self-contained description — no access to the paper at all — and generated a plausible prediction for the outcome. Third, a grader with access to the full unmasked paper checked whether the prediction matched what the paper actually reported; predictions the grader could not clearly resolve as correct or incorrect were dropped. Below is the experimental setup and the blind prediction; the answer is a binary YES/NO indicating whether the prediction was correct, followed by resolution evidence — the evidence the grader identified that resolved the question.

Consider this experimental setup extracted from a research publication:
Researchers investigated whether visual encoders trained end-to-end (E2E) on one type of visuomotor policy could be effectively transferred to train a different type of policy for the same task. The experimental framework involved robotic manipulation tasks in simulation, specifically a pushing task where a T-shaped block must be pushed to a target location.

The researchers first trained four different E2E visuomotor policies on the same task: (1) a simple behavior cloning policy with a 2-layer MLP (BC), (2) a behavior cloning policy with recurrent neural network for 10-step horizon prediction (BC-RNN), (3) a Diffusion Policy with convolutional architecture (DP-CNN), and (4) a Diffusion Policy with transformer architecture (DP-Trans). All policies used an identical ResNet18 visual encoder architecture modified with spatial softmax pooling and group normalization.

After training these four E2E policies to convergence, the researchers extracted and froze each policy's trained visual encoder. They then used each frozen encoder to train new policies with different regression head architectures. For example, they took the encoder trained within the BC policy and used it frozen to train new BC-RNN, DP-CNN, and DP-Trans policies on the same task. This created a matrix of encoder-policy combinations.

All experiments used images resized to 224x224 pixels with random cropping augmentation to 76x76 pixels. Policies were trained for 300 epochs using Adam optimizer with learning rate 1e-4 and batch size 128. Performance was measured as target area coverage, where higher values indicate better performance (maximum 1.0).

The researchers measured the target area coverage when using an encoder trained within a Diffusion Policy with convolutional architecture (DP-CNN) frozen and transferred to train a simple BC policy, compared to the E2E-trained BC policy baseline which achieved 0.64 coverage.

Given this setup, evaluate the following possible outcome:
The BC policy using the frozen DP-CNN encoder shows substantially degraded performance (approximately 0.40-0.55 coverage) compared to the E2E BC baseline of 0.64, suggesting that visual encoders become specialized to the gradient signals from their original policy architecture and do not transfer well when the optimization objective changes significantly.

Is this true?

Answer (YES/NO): NO